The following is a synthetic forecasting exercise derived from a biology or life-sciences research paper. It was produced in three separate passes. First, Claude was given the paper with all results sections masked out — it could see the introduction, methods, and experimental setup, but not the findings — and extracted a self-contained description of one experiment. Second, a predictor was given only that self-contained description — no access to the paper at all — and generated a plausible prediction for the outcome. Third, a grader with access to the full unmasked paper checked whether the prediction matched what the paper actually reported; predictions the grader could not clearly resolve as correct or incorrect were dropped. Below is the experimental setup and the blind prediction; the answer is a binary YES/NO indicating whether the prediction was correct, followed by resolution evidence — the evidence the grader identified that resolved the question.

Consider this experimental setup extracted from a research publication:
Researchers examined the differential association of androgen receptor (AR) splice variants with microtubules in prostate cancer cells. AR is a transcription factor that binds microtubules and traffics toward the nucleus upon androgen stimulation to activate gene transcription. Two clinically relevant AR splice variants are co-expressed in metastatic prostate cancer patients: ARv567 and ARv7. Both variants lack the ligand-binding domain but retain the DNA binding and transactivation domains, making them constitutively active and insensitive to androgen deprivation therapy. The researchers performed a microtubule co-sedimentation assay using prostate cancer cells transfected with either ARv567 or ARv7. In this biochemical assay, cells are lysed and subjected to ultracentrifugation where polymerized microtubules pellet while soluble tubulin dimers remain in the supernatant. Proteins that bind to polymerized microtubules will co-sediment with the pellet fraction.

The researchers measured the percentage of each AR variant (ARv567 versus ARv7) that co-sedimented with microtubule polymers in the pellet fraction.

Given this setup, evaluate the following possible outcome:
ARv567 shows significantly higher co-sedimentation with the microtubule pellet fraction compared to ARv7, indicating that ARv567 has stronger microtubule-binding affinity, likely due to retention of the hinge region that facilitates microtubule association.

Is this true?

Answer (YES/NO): YES